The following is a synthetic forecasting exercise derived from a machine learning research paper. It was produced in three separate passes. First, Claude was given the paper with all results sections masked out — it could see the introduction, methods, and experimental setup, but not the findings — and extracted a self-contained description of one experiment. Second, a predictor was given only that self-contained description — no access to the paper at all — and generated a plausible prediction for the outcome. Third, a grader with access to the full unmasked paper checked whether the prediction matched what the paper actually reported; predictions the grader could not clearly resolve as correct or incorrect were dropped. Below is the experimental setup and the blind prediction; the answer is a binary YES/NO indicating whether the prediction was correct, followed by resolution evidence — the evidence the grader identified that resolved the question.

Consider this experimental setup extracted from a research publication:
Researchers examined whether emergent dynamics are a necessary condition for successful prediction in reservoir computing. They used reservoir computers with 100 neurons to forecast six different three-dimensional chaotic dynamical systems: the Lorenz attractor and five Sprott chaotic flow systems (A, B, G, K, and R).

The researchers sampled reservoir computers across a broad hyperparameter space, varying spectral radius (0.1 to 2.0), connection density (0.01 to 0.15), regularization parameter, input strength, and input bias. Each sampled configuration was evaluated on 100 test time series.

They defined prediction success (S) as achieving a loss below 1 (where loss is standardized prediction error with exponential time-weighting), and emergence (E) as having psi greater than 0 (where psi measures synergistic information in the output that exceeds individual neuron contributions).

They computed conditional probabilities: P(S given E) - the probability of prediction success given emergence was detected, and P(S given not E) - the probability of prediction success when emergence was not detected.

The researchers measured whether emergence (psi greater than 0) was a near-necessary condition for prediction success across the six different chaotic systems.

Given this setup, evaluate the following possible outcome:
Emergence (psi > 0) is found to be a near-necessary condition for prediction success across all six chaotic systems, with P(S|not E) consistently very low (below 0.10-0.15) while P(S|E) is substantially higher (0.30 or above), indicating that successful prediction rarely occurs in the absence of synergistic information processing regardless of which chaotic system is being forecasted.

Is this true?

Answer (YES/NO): NO